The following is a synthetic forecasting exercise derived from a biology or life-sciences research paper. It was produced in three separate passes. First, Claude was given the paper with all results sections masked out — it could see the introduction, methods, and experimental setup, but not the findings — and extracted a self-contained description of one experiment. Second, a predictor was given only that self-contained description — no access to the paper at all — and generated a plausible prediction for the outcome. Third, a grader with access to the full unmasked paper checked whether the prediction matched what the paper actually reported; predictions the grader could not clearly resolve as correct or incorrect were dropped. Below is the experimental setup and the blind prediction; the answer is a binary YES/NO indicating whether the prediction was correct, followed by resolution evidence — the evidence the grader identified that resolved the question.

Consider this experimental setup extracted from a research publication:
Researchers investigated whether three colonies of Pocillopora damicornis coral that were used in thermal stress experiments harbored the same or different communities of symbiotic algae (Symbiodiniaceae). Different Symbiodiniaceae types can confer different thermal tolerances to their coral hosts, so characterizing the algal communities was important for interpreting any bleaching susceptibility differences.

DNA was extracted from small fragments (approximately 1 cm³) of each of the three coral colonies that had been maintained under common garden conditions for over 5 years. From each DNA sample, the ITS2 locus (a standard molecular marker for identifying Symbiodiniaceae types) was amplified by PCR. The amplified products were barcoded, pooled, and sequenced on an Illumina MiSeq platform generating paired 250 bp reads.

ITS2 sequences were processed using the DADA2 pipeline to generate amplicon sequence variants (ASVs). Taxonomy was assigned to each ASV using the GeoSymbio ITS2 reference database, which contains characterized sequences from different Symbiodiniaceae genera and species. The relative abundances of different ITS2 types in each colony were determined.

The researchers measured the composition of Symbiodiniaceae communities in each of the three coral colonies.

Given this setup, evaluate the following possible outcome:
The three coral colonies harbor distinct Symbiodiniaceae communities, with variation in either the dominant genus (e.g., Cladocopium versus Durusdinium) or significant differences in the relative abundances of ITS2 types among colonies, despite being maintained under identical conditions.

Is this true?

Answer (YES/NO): YES